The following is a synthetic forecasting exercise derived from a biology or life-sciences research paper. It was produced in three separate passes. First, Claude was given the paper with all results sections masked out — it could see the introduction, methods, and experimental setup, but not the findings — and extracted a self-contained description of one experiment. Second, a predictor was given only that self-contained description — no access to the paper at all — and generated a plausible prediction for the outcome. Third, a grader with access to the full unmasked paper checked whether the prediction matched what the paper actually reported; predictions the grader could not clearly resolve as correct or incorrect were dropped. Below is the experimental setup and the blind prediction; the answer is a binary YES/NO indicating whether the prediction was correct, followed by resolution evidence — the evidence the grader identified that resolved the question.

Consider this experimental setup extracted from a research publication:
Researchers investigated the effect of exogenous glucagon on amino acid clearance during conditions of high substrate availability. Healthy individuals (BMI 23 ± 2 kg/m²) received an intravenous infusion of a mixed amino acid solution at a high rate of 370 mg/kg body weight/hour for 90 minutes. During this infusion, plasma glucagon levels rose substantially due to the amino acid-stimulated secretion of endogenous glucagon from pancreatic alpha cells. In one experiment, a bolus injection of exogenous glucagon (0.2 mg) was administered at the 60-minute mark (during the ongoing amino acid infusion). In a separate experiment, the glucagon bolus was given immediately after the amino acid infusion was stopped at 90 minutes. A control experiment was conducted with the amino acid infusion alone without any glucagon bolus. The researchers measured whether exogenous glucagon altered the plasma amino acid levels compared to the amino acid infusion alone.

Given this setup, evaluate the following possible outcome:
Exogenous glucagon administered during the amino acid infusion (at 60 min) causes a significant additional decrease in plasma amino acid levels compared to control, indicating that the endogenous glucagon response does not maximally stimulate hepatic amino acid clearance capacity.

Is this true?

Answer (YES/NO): NO